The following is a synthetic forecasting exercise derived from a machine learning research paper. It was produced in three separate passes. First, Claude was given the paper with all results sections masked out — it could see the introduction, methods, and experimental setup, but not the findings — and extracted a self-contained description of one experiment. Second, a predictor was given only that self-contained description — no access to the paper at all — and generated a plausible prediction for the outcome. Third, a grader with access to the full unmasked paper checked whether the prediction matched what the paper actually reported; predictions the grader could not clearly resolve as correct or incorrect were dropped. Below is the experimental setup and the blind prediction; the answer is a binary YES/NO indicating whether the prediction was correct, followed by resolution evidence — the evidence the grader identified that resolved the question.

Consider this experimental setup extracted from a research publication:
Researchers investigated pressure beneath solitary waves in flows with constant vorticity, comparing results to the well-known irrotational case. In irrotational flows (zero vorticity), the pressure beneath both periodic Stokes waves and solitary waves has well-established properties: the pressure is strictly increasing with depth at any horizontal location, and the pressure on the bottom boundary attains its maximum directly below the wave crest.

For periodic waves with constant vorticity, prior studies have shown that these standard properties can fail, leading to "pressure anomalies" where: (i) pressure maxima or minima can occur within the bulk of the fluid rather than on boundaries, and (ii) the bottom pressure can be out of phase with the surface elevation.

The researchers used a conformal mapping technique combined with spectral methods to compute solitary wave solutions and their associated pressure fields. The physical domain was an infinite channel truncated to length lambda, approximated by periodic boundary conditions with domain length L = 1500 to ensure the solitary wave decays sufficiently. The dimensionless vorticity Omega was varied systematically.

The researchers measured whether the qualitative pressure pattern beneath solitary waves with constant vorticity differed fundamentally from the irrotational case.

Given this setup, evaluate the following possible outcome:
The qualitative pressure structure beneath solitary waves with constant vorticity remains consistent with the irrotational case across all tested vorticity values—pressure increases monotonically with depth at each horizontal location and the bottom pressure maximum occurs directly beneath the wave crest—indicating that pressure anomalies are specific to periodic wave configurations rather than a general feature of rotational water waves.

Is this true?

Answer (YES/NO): NO